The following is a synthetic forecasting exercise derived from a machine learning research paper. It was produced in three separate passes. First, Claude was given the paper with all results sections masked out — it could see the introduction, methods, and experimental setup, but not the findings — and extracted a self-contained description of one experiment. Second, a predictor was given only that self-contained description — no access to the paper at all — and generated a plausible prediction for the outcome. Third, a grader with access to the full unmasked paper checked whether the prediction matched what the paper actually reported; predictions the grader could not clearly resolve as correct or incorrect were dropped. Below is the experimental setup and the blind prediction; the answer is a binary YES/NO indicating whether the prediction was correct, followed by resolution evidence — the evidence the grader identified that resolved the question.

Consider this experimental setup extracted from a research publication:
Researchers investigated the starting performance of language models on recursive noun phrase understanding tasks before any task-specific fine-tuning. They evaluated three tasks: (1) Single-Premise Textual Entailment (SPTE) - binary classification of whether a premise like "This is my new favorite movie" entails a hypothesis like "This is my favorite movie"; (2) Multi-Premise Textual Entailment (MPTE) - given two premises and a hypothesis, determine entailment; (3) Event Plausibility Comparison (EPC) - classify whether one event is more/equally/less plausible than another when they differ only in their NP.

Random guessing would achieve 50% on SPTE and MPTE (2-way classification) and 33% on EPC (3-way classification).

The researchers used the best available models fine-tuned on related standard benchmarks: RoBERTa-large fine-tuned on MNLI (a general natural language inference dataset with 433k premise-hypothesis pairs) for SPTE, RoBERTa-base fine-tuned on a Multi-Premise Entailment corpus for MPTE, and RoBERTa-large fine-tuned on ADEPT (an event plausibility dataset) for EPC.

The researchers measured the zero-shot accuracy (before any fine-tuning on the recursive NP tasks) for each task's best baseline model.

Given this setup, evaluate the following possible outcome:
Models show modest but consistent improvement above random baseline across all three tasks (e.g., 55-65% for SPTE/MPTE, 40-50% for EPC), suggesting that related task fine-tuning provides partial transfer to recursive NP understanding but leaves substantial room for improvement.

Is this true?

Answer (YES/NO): NO